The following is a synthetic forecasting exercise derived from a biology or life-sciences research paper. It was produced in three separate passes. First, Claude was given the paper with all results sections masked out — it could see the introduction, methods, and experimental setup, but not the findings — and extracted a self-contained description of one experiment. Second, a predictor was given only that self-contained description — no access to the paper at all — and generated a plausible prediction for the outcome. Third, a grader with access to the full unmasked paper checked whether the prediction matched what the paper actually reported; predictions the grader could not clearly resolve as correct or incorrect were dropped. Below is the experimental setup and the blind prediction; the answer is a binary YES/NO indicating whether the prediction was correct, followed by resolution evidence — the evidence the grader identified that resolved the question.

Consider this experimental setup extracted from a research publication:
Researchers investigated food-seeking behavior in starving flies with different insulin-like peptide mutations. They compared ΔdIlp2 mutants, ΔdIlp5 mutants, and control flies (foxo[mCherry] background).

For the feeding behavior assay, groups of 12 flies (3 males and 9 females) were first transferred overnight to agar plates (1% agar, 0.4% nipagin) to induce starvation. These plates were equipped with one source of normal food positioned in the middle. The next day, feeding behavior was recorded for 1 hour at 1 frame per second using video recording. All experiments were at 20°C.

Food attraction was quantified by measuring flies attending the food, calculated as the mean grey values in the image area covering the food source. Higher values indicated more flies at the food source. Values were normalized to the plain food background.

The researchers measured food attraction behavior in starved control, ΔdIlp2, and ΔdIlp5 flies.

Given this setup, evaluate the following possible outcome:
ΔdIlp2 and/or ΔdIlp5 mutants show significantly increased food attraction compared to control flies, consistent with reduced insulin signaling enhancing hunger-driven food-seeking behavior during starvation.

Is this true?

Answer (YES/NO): YES